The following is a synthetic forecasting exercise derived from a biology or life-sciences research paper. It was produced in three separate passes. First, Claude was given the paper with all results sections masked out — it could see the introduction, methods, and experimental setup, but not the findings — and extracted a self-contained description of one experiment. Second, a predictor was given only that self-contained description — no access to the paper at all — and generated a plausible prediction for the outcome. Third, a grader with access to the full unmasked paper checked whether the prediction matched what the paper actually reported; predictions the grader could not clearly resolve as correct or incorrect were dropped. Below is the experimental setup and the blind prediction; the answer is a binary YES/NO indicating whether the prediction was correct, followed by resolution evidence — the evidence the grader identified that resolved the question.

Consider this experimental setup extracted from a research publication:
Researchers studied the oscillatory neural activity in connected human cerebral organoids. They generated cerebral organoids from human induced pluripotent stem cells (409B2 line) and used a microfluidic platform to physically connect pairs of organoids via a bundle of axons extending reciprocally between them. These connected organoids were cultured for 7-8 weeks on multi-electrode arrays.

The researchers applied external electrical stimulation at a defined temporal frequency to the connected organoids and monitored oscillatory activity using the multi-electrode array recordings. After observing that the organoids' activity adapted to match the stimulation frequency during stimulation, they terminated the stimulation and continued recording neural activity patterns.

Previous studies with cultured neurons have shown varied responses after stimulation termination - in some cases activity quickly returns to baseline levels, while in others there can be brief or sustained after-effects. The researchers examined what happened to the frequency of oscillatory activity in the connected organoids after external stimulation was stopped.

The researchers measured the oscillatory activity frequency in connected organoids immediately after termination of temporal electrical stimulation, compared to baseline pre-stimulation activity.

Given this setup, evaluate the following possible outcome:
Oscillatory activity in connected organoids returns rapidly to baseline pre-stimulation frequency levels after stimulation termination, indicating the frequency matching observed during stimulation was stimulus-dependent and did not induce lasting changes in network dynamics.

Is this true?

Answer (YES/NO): NO